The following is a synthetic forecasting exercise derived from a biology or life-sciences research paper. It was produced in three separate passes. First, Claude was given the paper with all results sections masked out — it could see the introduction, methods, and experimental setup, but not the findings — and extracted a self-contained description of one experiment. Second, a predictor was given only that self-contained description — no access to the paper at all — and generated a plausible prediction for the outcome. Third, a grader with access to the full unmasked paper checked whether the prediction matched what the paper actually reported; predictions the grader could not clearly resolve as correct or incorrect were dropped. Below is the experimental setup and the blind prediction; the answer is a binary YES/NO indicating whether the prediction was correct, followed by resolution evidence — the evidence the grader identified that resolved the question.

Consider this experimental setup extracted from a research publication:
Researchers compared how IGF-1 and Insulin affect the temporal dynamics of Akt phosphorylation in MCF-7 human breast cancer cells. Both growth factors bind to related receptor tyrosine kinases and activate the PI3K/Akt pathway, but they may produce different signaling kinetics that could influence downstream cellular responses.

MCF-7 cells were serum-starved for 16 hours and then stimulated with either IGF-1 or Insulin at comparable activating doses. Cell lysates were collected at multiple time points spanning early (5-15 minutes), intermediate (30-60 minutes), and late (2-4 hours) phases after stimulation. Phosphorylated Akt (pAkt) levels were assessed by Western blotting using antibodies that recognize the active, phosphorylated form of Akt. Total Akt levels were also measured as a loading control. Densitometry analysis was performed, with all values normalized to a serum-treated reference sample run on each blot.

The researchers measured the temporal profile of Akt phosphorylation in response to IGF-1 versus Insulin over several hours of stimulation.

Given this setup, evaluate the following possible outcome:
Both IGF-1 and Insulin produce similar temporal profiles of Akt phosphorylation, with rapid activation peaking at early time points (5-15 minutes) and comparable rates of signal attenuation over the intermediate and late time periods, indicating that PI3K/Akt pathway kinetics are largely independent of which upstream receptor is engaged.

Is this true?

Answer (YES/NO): NO